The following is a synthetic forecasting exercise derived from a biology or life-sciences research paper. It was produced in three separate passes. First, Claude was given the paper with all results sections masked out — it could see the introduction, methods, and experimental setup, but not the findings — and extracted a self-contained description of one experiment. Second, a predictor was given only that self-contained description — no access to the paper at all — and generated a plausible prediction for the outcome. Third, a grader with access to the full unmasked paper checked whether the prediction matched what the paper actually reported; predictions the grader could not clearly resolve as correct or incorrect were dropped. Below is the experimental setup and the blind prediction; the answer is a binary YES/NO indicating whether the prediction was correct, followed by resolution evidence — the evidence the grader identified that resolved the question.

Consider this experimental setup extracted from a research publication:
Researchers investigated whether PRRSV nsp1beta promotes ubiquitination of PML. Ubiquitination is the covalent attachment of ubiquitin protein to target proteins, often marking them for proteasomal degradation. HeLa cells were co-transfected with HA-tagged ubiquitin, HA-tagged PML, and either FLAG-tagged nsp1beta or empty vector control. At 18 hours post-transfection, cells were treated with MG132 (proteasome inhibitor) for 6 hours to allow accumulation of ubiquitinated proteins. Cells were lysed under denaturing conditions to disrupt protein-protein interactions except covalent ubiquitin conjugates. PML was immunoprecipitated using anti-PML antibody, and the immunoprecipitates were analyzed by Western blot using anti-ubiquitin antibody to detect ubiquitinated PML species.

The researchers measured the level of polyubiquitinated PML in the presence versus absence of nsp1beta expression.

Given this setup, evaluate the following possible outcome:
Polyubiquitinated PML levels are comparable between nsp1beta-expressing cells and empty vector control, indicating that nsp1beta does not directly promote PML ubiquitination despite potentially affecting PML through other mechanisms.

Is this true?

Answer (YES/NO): NO